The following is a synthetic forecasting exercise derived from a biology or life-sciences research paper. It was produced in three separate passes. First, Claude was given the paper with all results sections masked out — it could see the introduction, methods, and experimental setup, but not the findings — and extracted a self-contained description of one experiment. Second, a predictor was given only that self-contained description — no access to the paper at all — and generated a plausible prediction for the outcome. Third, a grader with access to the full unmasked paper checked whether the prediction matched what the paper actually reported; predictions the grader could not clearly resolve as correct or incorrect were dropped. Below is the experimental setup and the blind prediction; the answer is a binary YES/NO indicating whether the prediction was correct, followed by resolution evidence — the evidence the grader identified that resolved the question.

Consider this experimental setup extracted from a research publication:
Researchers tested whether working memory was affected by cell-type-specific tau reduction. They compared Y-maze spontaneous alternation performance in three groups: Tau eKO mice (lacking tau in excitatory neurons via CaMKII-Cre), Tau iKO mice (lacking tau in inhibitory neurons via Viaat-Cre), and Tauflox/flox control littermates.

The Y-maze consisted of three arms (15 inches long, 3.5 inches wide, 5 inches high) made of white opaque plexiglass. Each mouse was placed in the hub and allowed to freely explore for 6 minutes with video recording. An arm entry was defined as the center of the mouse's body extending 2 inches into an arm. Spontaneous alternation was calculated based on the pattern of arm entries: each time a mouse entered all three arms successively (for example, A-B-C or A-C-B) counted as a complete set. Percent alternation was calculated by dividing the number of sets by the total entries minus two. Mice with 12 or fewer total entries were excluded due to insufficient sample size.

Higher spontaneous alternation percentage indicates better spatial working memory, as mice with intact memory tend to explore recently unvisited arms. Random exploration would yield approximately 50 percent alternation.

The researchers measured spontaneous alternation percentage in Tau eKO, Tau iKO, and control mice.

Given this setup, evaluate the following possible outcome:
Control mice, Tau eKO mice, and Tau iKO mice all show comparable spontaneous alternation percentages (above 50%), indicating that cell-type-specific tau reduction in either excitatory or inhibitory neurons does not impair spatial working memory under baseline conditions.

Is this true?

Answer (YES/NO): YES